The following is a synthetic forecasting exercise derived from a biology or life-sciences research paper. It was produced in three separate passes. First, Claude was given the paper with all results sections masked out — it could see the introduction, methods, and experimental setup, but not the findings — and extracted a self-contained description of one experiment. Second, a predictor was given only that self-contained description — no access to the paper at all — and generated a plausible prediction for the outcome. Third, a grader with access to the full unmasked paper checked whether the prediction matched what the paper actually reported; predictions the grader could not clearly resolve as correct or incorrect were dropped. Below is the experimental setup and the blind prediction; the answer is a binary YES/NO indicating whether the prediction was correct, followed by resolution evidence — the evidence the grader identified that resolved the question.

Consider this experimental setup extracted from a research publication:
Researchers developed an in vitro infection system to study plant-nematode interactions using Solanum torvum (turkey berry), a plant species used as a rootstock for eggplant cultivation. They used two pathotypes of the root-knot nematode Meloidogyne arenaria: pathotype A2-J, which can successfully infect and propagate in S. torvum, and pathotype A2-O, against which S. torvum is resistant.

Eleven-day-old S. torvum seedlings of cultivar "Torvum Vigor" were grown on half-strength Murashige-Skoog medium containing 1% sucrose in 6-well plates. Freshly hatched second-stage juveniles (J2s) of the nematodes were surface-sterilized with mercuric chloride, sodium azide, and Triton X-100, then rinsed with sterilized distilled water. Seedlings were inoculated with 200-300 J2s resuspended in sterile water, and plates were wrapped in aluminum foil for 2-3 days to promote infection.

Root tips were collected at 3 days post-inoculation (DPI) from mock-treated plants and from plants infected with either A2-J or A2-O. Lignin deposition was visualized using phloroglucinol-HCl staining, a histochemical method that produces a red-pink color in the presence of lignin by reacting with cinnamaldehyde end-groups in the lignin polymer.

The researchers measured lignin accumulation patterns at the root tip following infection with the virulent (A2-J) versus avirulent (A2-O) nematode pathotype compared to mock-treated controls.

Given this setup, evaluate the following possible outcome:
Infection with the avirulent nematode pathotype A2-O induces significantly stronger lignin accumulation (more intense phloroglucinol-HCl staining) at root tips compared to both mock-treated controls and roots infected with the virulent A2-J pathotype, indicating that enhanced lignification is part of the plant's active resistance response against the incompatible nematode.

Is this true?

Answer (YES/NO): YES